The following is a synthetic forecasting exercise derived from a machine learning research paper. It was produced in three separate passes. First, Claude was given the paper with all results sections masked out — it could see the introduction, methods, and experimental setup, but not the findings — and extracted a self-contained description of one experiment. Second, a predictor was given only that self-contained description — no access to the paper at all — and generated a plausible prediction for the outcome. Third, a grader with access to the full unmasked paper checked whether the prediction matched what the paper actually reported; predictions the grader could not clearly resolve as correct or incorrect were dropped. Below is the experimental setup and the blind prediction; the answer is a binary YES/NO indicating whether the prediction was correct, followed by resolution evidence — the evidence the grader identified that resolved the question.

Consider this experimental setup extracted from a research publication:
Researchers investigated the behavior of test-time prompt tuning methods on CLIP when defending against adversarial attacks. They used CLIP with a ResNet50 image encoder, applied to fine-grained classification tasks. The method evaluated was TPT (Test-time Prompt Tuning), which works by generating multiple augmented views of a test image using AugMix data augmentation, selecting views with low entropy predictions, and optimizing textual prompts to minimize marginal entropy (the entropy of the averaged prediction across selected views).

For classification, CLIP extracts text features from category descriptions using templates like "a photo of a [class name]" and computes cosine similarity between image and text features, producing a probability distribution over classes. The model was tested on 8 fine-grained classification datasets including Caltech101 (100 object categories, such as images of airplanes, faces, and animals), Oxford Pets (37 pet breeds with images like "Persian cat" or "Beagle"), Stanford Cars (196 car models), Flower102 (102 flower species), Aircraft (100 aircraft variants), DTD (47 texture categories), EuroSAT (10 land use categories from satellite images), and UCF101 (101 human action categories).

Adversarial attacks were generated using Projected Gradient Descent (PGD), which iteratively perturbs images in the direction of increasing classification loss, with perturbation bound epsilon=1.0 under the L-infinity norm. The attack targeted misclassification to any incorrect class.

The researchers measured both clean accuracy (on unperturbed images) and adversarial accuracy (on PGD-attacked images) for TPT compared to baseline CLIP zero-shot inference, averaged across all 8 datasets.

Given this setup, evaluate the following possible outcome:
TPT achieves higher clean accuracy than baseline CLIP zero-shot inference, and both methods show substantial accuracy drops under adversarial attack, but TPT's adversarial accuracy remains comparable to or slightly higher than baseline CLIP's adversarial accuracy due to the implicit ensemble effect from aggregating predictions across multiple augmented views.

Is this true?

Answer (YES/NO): YES